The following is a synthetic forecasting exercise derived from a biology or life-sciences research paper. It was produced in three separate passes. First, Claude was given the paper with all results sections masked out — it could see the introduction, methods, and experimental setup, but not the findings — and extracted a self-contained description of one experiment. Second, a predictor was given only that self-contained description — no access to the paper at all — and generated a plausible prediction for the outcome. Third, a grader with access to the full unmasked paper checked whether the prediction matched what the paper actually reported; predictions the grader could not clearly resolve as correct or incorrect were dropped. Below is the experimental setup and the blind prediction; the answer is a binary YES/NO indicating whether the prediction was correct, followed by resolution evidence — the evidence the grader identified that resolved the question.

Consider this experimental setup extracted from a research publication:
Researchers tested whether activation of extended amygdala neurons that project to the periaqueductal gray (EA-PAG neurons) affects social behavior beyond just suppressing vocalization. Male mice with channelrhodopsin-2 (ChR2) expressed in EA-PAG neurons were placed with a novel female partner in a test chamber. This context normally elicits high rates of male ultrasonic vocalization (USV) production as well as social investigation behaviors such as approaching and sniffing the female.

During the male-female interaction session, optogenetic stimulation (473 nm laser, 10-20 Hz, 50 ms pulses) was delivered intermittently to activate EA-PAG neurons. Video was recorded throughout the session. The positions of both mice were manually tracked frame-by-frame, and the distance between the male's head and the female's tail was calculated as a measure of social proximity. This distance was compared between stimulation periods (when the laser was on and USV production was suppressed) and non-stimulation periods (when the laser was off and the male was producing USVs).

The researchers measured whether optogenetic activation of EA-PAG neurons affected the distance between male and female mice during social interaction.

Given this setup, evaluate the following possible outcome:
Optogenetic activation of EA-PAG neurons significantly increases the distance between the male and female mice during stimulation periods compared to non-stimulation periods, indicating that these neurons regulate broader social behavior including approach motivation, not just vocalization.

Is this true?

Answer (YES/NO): NO